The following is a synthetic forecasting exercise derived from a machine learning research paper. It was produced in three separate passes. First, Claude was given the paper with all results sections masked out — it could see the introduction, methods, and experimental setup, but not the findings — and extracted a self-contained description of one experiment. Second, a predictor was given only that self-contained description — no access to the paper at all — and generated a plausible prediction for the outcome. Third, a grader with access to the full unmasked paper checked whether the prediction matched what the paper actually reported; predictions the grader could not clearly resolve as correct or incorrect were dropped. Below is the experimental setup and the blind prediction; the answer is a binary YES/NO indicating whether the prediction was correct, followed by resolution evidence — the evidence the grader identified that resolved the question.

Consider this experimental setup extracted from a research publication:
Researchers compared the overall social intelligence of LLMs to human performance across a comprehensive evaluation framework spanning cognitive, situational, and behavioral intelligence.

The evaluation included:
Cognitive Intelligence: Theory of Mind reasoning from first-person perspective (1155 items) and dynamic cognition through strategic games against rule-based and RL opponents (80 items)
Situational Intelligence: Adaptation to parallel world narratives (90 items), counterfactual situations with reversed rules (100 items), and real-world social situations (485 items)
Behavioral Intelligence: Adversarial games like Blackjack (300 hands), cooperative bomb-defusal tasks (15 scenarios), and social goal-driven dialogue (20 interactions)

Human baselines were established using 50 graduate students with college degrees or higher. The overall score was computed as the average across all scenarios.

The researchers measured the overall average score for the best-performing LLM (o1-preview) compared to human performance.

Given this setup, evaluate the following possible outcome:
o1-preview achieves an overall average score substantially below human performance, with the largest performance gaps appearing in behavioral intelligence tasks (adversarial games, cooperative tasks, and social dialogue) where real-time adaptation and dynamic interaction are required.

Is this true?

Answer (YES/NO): NO